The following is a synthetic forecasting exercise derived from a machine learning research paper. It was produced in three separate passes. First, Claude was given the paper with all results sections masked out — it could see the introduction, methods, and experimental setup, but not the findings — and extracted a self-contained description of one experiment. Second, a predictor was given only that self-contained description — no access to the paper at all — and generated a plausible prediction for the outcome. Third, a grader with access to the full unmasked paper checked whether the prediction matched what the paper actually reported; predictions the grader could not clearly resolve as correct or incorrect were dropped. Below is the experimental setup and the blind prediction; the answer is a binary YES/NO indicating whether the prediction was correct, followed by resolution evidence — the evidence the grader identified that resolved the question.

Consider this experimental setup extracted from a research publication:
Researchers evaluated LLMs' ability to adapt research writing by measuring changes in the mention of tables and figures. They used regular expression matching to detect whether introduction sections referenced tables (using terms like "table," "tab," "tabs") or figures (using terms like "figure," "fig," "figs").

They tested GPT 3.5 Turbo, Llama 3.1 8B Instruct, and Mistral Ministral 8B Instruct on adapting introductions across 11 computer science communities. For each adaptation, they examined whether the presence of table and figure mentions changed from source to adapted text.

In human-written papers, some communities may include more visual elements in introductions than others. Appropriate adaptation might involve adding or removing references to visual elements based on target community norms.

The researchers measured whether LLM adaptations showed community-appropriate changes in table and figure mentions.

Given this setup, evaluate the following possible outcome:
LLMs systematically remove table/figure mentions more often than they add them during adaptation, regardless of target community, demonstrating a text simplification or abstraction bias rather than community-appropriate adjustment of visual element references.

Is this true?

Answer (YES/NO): YES